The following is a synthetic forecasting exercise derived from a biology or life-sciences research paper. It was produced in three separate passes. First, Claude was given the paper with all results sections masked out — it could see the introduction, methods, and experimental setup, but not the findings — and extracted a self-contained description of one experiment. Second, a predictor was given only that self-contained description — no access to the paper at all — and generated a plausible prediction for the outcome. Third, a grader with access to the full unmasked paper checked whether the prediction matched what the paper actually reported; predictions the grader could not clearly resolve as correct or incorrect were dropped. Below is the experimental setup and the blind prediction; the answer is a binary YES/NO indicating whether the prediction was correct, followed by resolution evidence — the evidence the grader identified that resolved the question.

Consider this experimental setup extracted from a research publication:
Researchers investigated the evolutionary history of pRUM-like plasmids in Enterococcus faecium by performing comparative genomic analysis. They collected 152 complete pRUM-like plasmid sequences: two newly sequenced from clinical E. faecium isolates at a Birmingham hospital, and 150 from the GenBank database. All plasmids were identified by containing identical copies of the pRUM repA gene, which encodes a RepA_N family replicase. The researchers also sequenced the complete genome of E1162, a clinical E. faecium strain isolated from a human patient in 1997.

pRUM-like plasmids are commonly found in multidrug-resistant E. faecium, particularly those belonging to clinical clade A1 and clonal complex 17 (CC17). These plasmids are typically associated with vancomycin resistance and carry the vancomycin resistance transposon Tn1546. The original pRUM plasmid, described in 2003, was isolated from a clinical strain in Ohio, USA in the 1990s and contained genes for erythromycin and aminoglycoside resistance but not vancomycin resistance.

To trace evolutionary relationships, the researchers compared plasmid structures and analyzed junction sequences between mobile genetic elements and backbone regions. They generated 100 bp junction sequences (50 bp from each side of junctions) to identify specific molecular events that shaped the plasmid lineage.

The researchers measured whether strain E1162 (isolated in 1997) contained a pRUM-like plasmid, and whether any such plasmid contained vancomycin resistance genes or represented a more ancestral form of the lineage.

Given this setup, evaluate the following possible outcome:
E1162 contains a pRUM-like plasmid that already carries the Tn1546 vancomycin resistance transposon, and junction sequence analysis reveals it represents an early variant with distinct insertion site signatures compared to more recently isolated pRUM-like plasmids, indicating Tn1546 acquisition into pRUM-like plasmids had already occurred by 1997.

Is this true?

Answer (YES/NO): NO